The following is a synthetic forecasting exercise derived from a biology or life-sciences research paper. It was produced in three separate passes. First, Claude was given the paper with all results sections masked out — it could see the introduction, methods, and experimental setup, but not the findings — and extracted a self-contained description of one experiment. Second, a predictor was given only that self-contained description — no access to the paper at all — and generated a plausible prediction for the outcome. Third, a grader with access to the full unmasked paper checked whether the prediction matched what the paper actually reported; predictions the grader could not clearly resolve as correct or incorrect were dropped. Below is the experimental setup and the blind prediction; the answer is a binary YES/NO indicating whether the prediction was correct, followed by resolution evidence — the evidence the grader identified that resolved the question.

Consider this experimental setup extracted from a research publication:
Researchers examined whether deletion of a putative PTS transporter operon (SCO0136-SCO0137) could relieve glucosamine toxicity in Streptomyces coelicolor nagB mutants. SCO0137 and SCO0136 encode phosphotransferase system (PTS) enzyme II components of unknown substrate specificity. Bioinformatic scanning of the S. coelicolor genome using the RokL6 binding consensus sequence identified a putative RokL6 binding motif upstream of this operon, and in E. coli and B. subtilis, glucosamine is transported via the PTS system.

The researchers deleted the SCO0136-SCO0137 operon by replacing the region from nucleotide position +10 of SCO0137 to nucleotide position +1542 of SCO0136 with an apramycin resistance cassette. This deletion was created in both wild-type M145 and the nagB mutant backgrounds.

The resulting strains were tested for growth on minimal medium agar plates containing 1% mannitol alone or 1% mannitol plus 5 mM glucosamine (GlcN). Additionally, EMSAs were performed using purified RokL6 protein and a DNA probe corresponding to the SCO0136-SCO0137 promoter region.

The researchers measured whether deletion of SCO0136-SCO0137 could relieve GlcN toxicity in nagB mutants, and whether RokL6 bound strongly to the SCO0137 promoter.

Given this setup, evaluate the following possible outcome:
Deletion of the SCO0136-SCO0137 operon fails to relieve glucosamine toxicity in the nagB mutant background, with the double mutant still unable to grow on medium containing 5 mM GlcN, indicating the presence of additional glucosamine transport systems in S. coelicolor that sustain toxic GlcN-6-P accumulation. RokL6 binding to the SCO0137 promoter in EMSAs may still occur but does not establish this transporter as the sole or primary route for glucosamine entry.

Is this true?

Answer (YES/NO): YES